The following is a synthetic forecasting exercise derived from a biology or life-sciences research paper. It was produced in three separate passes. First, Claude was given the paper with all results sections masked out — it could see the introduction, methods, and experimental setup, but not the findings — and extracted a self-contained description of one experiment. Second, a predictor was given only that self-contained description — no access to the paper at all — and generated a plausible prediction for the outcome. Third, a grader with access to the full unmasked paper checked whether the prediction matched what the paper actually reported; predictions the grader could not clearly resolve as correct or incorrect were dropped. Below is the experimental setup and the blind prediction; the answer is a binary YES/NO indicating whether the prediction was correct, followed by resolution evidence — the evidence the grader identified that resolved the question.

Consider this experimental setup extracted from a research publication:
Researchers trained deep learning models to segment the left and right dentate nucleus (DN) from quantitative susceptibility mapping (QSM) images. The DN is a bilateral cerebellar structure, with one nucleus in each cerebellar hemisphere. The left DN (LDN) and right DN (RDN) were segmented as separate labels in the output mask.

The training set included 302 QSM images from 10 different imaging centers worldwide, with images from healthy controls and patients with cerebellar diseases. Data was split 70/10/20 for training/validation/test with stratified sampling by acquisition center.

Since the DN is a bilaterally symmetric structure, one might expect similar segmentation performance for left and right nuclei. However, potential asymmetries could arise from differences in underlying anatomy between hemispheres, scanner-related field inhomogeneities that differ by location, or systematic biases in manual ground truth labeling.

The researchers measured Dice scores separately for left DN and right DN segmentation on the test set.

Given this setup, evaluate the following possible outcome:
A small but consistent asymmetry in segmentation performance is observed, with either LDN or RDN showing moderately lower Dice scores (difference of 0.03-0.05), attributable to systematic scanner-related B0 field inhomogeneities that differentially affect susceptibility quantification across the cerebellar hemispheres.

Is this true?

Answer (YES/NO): NO